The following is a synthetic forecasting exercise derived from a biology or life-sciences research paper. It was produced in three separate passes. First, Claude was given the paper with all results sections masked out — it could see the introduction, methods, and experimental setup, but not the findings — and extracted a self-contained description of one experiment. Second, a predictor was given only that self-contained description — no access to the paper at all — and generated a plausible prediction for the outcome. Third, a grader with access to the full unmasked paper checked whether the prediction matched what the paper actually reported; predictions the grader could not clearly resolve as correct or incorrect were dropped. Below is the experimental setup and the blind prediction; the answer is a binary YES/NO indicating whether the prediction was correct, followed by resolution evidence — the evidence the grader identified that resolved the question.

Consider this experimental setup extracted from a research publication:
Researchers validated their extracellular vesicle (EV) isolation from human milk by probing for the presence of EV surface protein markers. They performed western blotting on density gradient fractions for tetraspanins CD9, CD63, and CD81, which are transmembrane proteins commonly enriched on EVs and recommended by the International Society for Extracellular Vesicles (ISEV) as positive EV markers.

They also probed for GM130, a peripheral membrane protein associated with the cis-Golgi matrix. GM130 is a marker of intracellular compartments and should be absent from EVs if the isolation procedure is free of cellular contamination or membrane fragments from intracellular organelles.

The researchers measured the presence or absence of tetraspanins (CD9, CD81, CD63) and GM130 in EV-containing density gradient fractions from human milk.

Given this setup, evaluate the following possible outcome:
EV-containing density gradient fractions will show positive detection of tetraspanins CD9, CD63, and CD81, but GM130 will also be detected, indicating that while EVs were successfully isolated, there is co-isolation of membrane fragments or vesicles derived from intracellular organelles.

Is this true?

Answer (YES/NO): NO